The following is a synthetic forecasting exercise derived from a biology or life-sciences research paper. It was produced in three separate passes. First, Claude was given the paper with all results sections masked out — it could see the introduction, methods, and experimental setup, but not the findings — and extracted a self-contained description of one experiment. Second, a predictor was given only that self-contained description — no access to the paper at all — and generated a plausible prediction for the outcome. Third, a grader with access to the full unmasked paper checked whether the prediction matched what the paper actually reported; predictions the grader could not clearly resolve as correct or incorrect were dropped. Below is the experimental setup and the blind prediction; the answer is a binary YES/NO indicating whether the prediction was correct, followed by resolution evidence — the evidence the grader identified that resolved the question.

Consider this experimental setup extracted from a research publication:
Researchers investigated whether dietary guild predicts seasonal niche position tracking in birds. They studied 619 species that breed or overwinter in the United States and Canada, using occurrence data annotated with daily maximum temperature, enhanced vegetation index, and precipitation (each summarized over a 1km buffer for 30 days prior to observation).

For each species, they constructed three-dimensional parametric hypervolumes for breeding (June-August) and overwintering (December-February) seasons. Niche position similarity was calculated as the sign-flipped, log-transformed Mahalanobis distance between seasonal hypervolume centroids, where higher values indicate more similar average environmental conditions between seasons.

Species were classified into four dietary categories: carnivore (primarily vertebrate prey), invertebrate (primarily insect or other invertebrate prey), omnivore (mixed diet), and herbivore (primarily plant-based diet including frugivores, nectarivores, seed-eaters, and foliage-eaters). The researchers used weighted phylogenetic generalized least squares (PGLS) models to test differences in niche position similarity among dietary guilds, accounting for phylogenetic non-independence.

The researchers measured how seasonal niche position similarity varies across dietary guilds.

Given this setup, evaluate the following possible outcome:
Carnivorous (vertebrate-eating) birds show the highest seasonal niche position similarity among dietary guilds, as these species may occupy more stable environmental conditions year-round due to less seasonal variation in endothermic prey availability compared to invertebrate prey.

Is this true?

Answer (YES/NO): NO